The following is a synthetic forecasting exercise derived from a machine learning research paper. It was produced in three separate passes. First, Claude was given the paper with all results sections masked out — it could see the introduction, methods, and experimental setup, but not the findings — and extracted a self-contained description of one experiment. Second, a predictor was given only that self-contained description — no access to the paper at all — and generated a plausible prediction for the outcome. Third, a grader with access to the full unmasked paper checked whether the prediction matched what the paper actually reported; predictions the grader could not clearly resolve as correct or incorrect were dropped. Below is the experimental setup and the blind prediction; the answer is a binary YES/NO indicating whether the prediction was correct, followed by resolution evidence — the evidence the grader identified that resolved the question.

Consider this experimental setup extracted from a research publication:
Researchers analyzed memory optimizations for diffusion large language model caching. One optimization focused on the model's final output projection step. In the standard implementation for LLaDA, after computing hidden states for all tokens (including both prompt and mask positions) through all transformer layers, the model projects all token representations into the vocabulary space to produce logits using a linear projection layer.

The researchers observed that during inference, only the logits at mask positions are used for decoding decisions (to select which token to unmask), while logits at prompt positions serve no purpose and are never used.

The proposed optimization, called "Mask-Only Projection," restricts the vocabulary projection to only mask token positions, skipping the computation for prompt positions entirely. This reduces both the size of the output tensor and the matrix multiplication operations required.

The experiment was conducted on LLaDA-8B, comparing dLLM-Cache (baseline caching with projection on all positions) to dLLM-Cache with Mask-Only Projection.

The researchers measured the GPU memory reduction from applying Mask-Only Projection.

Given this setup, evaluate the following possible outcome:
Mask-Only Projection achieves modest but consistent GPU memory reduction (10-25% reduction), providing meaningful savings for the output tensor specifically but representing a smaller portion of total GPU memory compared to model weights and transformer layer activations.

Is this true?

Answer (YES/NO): YES